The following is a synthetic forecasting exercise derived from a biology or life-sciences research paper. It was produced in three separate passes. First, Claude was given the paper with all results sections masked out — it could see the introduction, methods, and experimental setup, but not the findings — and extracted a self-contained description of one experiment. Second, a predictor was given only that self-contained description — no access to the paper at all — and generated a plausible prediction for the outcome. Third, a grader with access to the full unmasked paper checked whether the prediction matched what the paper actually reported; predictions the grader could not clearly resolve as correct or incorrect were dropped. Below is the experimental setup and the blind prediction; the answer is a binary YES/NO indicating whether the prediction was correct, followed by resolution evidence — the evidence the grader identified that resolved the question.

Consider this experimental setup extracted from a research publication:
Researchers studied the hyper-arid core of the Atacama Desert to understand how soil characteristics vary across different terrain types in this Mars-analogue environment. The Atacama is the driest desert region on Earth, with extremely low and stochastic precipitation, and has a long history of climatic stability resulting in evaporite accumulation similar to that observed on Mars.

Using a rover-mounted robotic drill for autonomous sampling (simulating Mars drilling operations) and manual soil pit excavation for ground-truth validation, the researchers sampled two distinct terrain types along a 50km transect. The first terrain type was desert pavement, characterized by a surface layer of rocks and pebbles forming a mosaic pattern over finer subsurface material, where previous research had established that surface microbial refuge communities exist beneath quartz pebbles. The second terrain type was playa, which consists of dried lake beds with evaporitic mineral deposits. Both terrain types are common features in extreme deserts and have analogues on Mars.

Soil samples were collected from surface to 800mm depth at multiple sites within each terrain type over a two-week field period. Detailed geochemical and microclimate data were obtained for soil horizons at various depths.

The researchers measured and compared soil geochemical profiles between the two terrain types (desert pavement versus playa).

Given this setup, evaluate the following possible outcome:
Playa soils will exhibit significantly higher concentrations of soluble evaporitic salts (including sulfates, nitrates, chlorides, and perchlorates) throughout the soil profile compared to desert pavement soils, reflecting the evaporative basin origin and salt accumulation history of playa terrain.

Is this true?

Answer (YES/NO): YES